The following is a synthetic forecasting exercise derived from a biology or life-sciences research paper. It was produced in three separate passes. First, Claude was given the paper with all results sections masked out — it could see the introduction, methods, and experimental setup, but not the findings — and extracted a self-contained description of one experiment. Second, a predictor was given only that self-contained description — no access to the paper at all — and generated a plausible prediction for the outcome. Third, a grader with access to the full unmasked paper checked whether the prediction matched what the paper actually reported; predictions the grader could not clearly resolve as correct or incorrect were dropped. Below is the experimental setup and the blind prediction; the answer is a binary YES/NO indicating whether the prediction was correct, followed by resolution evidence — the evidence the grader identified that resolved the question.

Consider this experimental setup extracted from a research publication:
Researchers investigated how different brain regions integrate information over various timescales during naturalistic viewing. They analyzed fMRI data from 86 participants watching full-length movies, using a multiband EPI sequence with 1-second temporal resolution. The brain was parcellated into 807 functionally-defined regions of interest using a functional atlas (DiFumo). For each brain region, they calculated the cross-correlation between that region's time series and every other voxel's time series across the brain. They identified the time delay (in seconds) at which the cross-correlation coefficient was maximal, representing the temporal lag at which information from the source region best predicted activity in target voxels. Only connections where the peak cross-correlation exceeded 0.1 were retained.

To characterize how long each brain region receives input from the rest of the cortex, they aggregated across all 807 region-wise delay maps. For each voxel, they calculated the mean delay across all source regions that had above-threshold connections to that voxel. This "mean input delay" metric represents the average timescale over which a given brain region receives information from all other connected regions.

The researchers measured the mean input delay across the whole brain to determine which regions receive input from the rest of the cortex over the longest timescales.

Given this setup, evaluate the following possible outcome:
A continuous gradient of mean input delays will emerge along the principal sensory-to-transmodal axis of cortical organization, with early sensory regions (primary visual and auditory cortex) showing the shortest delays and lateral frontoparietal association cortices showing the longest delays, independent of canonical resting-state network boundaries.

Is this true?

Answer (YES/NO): NO